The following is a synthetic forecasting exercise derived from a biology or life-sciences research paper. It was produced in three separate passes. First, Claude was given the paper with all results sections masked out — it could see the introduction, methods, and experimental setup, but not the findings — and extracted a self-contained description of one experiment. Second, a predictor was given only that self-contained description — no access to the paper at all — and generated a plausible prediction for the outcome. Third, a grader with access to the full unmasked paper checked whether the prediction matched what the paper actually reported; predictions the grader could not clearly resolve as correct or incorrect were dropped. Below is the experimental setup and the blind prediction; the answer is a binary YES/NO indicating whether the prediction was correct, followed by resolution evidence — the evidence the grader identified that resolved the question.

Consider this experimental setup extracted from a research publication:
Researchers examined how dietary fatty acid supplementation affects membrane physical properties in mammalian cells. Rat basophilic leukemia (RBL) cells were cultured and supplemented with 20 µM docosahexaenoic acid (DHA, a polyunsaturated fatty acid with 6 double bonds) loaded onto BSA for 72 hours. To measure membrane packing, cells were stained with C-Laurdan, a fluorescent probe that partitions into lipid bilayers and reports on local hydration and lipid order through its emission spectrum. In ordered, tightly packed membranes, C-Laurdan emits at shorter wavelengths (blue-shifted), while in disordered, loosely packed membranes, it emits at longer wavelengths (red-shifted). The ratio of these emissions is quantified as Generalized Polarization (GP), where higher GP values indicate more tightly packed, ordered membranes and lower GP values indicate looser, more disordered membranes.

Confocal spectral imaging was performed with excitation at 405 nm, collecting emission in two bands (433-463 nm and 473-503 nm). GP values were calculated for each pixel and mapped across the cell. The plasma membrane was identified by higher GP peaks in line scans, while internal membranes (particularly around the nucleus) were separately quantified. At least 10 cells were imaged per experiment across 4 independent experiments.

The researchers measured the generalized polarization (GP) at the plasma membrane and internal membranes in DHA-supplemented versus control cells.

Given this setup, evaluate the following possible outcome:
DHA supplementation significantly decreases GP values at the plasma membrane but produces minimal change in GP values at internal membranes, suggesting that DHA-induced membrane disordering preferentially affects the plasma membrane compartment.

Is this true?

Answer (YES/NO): NO